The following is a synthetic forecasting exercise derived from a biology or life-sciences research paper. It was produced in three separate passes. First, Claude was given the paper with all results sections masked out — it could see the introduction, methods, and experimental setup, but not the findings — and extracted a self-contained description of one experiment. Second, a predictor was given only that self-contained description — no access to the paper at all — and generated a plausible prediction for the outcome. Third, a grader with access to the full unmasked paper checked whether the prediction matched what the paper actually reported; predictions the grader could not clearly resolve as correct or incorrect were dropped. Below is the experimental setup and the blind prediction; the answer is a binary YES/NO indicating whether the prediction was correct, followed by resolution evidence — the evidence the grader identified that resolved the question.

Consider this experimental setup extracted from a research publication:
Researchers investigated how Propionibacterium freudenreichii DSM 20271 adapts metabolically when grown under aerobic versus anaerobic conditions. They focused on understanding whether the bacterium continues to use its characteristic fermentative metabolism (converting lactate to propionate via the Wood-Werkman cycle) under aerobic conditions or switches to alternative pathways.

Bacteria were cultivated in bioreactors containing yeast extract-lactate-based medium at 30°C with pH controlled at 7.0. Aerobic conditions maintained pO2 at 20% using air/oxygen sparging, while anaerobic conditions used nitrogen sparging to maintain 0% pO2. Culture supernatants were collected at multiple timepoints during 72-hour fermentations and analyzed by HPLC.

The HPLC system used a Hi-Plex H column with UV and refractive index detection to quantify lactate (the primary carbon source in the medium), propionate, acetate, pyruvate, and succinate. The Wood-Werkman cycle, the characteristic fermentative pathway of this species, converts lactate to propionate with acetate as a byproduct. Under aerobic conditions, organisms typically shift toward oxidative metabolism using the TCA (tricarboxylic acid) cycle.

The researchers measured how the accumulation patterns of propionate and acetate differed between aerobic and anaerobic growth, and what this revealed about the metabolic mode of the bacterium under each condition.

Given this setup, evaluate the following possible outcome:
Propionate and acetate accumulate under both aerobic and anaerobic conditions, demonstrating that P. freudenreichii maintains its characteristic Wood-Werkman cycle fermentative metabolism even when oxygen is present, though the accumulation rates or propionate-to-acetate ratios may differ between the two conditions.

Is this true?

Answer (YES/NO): NO